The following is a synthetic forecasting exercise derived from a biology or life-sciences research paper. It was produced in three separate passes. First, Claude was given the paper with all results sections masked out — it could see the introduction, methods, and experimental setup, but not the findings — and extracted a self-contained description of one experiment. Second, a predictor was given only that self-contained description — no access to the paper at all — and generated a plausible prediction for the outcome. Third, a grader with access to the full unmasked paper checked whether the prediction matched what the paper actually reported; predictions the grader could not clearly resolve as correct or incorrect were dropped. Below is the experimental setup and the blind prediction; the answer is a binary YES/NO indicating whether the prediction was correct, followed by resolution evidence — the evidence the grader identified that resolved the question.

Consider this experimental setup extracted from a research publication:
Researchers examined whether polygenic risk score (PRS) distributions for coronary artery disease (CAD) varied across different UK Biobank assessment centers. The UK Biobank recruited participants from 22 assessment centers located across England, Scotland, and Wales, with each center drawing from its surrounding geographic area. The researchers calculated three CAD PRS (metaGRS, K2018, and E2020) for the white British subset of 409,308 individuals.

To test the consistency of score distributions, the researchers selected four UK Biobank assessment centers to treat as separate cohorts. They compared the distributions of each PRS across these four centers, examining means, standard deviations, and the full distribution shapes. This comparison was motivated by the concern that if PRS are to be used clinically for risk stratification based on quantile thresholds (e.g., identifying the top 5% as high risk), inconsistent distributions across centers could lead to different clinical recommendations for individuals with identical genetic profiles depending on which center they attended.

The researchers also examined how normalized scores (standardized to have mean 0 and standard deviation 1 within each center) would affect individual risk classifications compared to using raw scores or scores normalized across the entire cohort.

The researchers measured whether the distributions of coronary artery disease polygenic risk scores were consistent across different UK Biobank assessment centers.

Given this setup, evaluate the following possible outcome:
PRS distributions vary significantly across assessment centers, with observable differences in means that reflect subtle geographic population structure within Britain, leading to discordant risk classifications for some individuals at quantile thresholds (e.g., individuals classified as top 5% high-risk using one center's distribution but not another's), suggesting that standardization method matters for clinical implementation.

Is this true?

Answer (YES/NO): YES